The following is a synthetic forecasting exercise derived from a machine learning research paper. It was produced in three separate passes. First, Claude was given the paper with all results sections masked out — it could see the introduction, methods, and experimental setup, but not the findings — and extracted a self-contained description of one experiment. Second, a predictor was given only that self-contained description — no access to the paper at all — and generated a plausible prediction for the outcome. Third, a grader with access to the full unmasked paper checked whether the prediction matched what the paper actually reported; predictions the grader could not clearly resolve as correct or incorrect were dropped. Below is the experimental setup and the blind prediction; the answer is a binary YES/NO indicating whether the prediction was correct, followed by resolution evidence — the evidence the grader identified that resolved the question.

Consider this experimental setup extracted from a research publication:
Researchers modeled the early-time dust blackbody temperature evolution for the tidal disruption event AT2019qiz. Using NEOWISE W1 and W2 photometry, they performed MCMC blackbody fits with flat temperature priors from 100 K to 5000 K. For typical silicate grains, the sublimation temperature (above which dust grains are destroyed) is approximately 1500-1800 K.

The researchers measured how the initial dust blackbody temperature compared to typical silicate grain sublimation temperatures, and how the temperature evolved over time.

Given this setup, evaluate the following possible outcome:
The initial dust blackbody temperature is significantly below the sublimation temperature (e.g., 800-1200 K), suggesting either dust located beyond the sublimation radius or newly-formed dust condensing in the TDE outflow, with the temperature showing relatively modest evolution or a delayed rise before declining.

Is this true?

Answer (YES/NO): NO